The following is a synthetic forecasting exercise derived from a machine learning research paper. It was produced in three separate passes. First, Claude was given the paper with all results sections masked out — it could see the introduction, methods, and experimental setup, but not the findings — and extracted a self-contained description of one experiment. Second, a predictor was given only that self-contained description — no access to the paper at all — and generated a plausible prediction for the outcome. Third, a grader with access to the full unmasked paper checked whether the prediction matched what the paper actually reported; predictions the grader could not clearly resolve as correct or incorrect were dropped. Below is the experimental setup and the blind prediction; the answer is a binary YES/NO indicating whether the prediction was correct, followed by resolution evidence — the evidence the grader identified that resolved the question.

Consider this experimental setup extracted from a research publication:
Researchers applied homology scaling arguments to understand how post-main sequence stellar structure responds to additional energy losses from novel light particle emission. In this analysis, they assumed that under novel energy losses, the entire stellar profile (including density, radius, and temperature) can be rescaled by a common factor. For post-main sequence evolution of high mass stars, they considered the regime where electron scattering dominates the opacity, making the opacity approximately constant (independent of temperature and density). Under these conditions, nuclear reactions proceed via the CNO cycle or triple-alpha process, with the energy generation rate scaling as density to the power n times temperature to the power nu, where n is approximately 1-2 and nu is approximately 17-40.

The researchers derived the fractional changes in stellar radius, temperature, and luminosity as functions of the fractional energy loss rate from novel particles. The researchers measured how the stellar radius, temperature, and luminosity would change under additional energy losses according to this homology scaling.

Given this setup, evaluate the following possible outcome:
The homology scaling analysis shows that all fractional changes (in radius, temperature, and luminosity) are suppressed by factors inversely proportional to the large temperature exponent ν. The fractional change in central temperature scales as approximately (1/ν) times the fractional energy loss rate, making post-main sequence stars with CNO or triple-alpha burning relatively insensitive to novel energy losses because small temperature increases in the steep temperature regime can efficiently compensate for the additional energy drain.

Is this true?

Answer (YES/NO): NO